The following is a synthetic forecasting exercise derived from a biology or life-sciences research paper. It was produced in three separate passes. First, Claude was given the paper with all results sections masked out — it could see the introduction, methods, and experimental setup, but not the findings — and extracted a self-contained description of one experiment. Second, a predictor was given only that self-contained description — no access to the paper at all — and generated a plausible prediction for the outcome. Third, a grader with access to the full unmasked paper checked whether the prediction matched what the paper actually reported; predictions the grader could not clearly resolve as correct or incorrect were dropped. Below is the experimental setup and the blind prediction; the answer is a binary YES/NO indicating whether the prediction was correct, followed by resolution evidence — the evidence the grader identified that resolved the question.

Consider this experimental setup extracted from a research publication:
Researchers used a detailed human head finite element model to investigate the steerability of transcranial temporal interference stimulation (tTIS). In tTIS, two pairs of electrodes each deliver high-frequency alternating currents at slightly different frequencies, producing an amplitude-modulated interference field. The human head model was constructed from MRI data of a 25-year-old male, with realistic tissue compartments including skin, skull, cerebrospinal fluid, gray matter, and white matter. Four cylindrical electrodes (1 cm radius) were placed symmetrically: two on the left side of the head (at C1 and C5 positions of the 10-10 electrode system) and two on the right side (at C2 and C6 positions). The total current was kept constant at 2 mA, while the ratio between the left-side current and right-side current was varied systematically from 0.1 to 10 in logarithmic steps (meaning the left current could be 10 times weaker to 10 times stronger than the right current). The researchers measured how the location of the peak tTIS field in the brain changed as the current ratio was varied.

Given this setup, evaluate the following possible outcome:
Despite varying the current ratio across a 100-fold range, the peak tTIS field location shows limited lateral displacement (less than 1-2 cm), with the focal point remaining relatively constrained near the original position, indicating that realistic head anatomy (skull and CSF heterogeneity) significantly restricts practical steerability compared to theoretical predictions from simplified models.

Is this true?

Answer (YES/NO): NO